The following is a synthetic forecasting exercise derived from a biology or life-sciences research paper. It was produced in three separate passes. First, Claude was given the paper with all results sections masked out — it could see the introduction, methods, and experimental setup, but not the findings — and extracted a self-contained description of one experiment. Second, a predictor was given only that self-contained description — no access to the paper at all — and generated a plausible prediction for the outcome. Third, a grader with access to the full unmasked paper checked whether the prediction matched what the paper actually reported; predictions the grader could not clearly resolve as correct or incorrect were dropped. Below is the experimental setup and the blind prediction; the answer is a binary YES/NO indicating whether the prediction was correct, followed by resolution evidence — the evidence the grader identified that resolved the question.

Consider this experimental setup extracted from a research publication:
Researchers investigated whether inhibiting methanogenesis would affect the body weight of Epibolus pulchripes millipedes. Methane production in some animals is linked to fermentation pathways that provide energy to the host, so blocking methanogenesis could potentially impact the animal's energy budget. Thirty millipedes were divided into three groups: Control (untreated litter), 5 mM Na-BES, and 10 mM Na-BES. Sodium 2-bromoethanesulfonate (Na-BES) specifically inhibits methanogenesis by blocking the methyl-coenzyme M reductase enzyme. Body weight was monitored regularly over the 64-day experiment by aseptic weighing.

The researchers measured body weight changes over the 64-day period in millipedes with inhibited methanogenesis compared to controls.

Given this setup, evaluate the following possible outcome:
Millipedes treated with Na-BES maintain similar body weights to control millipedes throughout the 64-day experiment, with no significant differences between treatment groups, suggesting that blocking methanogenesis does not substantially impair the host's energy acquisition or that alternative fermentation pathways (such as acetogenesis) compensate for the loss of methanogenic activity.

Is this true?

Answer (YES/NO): YES